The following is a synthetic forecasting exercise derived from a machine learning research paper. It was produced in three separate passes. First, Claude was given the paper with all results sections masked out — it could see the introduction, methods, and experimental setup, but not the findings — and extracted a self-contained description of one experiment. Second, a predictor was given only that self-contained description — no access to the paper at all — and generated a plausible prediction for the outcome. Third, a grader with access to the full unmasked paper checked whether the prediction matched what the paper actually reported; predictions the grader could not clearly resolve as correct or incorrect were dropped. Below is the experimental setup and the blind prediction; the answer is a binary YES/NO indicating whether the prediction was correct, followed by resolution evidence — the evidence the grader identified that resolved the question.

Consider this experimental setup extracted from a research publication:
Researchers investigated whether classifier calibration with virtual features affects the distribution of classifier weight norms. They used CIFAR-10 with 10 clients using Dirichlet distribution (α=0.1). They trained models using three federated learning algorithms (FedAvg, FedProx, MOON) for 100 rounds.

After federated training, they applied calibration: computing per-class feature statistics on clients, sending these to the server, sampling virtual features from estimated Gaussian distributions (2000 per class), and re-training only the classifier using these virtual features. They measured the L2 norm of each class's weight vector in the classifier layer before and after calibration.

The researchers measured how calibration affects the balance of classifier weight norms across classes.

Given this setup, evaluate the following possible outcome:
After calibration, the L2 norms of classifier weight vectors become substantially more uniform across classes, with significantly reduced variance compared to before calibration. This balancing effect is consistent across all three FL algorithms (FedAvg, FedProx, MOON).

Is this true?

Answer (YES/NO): YES